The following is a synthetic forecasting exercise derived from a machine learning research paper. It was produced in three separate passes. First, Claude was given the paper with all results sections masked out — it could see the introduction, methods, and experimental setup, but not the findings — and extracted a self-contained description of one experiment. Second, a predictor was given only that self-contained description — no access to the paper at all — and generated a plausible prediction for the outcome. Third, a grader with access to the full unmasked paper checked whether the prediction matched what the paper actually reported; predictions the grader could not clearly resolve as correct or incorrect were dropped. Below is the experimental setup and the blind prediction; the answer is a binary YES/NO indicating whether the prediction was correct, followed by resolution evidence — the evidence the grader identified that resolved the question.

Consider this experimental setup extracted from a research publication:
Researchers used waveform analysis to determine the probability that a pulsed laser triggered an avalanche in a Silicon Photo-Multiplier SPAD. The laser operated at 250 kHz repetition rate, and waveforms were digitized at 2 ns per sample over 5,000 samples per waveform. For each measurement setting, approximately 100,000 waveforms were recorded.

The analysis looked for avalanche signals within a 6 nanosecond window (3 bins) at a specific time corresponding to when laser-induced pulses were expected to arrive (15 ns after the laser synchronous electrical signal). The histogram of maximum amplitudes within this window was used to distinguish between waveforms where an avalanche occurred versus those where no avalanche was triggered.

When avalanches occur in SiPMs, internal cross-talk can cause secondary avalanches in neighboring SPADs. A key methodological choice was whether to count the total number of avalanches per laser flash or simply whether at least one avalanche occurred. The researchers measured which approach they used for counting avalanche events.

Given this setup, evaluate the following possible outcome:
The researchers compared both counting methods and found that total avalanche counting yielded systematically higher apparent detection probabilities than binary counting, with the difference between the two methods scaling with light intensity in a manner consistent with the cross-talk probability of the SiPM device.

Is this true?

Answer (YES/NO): NO